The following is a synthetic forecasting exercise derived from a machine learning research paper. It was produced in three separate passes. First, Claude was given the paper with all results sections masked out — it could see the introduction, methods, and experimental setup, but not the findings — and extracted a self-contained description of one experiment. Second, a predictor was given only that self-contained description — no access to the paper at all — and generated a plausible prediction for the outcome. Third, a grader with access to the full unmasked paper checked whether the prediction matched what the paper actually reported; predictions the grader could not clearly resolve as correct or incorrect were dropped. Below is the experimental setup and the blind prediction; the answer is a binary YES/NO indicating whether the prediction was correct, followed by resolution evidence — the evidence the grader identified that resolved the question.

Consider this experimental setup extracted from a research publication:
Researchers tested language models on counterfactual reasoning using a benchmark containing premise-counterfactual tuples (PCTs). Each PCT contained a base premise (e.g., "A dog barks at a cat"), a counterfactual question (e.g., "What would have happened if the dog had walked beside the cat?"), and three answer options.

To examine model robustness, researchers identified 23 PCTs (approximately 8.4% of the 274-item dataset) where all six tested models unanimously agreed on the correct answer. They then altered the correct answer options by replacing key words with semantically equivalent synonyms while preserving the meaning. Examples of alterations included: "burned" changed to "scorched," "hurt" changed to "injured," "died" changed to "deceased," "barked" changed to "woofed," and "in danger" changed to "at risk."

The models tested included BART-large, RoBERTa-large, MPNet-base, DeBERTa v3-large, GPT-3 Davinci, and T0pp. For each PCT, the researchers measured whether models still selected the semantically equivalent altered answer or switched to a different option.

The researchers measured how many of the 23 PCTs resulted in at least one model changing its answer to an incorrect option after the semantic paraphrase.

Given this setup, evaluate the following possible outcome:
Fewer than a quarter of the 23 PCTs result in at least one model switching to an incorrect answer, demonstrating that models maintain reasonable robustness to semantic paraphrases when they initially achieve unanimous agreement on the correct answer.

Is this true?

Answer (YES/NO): NO